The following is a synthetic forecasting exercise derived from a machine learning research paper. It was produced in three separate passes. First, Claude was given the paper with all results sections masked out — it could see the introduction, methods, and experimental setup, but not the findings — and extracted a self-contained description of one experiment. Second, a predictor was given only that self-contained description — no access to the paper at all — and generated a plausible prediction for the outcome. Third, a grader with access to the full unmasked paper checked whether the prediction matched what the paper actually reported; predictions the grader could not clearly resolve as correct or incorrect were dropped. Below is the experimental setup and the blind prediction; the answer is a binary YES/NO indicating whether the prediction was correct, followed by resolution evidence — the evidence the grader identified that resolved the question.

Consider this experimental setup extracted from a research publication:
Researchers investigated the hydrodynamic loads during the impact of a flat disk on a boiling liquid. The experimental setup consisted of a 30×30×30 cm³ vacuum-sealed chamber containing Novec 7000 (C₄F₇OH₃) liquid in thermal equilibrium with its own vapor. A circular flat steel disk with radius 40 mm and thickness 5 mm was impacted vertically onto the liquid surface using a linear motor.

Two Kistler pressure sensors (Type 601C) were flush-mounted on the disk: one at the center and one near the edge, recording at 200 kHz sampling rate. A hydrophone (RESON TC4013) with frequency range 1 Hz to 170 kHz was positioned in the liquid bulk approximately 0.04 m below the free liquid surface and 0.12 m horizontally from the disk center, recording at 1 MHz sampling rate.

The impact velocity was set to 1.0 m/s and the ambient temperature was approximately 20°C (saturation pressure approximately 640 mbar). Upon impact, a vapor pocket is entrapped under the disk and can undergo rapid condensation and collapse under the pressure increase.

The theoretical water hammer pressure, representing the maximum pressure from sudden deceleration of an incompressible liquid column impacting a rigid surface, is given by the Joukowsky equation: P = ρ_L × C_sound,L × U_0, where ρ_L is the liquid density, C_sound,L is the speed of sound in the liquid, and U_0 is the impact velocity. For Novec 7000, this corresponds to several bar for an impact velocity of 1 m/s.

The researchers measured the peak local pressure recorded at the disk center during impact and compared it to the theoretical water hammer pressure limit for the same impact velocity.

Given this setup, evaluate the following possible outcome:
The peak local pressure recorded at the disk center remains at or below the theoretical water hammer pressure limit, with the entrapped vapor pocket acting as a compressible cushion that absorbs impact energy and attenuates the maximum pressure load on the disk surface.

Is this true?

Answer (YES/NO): YES